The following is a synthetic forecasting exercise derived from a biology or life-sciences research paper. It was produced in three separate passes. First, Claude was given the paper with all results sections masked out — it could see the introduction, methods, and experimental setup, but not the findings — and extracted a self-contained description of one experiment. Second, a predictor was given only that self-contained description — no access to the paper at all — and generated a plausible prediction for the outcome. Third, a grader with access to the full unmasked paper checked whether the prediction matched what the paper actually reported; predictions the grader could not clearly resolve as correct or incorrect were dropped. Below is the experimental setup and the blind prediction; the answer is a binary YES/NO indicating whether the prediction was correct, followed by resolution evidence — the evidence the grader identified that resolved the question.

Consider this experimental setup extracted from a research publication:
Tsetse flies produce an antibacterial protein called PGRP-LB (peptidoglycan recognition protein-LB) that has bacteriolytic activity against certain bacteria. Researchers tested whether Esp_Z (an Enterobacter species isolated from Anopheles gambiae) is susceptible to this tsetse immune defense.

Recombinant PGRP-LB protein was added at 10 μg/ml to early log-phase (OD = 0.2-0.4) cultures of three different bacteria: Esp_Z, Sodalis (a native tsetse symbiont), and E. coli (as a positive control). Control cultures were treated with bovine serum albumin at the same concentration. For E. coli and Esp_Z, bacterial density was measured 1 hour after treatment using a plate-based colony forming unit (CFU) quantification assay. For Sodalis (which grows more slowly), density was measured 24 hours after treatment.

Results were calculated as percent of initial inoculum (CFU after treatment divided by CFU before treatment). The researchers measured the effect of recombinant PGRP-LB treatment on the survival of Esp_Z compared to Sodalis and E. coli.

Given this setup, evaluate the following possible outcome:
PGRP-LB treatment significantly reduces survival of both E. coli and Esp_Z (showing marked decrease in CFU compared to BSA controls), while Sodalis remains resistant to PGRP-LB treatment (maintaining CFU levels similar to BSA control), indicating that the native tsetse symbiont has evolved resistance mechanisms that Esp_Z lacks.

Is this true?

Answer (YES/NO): NO